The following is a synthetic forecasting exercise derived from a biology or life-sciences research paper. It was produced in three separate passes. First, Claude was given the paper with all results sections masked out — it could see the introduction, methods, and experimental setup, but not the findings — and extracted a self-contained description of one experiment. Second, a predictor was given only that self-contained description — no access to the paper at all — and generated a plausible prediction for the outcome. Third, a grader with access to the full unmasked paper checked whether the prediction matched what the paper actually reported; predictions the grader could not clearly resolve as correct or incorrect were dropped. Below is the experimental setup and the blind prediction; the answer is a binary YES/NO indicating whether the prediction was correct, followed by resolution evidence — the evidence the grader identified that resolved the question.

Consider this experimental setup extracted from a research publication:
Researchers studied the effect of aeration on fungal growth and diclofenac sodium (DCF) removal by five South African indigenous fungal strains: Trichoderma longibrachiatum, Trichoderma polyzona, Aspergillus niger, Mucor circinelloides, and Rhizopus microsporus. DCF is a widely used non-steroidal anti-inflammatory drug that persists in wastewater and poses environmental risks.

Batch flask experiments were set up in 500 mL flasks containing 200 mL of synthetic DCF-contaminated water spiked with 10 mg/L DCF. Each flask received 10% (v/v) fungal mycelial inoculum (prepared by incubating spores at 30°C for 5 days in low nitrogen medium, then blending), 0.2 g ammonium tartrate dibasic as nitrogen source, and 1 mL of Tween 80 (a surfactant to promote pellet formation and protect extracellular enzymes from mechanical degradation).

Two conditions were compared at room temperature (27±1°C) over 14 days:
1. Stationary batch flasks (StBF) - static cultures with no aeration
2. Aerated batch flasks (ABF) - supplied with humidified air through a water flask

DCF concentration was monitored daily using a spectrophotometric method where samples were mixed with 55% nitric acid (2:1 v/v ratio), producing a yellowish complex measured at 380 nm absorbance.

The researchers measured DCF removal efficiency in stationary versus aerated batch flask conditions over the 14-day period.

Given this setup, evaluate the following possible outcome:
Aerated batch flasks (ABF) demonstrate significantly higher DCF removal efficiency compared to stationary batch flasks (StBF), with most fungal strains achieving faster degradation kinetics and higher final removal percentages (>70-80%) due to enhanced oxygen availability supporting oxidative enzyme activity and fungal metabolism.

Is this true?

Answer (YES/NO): NO